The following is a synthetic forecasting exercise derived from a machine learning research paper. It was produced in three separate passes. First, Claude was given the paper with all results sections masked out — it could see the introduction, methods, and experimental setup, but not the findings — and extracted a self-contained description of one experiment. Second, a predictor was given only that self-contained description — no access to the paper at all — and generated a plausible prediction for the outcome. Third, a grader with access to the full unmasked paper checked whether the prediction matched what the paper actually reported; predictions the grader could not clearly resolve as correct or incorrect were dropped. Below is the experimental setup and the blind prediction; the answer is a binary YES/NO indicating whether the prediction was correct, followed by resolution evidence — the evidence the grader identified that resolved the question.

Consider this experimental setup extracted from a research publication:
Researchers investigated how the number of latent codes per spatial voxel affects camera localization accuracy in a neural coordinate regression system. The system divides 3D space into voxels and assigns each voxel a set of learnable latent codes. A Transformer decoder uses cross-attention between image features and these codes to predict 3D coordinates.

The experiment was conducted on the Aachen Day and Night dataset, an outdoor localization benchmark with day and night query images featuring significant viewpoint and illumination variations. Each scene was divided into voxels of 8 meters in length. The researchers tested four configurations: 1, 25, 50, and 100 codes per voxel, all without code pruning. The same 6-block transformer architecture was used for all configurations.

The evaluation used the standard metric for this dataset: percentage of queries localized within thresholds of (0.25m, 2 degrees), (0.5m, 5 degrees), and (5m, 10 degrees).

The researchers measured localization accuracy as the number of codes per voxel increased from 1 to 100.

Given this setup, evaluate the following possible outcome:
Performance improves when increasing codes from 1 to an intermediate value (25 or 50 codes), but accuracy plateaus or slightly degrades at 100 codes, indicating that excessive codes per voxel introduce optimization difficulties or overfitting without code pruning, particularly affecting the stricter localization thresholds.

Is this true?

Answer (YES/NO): NO